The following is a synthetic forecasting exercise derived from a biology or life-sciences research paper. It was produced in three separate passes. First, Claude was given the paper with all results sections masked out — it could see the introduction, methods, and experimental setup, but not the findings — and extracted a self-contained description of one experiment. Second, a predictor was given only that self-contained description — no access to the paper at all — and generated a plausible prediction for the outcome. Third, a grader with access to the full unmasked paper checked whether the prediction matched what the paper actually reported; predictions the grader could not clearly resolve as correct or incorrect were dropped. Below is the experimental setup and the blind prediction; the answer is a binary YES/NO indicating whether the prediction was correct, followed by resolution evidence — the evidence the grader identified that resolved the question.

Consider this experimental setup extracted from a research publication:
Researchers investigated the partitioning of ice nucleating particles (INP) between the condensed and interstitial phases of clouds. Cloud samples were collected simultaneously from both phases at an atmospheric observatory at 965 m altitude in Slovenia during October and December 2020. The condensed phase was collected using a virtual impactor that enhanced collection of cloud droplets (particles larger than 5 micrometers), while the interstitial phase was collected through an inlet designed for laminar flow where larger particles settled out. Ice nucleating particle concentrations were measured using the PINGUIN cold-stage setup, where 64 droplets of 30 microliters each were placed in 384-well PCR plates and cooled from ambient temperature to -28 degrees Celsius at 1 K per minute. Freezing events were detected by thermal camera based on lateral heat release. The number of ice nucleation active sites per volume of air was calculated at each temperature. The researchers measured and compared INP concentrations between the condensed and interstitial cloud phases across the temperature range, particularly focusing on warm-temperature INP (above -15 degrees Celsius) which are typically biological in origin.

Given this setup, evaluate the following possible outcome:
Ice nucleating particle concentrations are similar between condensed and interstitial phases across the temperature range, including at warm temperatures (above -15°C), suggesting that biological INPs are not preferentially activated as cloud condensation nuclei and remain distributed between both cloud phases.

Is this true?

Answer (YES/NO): NO